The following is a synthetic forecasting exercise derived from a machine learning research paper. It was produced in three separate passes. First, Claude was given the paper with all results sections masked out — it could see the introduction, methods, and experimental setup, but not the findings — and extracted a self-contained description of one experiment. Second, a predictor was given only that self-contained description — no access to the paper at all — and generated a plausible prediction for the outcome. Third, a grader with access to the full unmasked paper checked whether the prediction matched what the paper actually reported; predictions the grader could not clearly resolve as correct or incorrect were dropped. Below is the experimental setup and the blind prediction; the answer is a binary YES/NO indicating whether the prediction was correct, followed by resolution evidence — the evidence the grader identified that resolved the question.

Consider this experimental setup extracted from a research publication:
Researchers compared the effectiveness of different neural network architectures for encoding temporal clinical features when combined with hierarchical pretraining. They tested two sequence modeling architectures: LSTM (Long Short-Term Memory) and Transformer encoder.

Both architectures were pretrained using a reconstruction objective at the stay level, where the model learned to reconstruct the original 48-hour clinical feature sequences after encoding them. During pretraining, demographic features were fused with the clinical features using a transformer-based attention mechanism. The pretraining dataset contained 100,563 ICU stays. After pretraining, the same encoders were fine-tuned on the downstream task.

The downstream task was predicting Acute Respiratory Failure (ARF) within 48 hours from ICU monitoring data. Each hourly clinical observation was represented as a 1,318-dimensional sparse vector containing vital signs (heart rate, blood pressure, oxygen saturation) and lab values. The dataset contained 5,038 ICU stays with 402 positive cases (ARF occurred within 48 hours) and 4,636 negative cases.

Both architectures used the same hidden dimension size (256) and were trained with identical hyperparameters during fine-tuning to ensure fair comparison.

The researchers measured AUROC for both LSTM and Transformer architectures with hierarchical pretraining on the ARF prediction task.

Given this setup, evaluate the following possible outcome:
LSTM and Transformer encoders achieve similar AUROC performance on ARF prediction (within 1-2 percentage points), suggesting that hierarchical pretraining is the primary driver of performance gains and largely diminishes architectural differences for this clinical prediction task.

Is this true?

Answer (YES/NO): NO